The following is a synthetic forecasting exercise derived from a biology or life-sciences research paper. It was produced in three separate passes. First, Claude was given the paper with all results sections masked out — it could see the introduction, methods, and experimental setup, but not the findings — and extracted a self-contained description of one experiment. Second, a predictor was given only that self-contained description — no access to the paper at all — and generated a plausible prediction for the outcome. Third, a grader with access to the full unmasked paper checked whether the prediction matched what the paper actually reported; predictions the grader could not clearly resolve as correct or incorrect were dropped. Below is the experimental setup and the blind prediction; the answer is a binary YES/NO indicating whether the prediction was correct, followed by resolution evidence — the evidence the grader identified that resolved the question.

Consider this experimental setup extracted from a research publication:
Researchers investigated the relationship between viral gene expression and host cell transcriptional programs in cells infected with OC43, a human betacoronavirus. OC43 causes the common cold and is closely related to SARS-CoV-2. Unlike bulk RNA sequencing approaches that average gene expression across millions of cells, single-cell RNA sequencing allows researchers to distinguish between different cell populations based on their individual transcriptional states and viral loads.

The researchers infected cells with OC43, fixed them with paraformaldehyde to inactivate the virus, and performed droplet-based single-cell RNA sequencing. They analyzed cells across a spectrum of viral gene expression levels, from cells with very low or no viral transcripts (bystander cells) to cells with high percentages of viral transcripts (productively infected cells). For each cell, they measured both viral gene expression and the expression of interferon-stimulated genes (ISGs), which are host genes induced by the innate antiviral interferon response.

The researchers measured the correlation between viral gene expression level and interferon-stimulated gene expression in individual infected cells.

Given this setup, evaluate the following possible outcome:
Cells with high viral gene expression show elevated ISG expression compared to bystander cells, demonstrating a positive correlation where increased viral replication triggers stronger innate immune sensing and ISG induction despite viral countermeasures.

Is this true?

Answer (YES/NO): NO